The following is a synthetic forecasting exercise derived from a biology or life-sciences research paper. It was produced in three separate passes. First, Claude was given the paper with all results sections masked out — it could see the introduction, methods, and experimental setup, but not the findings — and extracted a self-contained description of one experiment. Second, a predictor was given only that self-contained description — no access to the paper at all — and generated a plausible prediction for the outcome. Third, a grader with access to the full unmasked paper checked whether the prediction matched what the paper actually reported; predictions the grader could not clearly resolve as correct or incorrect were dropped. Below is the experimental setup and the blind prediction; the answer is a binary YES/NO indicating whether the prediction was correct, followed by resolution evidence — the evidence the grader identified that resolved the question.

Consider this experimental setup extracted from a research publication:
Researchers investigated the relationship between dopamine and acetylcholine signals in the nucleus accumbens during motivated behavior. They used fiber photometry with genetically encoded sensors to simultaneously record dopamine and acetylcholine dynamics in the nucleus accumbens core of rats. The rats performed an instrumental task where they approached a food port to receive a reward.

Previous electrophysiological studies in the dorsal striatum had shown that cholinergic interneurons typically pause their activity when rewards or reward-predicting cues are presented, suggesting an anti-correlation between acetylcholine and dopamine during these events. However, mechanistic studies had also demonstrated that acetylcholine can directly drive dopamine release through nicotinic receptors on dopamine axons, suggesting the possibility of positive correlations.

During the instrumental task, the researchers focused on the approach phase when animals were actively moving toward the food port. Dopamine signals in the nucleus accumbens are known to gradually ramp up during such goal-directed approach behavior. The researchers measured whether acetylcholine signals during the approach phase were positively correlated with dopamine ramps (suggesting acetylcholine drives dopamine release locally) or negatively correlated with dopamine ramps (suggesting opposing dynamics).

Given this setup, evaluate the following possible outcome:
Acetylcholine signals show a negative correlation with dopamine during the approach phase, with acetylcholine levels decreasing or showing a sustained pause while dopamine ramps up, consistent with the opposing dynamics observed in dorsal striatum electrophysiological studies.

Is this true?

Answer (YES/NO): NO